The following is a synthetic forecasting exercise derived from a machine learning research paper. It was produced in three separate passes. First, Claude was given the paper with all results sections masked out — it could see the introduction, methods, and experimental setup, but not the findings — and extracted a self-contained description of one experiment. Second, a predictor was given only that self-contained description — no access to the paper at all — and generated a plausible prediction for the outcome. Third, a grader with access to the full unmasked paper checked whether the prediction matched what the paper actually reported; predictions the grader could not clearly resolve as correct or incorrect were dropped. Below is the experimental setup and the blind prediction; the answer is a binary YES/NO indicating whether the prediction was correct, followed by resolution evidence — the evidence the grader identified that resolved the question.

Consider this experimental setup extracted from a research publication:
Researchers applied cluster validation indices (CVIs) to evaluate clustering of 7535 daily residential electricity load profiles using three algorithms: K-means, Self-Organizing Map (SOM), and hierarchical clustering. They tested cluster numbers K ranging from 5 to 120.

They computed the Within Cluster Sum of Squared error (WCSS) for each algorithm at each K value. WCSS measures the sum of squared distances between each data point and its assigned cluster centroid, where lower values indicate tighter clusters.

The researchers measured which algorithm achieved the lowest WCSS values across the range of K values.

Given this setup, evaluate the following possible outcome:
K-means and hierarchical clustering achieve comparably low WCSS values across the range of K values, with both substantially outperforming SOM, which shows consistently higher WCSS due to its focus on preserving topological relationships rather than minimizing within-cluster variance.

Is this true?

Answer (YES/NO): NO